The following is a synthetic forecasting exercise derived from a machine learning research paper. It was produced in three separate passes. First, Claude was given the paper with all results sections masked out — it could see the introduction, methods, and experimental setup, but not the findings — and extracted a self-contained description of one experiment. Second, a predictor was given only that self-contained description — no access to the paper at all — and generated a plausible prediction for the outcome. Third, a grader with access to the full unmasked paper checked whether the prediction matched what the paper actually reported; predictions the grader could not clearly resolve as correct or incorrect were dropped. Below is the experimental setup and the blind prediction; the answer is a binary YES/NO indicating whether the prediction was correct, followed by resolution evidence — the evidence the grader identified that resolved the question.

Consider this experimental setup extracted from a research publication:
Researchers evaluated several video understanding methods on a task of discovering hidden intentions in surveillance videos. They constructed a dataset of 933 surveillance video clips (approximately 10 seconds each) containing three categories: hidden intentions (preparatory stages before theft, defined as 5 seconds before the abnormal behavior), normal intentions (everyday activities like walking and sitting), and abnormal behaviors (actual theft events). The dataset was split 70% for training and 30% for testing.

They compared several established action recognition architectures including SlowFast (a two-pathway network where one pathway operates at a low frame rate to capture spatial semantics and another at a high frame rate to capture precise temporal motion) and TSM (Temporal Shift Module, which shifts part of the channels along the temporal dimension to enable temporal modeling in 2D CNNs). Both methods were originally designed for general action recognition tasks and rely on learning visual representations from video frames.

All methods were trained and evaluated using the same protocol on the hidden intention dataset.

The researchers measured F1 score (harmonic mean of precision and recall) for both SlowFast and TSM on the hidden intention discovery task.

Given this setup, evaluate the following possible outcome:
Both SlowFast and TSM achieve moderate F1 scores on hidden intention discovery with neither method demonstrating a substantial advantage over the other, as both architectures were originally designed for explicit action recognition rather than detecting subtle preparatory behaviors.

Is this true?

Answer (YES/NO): YES